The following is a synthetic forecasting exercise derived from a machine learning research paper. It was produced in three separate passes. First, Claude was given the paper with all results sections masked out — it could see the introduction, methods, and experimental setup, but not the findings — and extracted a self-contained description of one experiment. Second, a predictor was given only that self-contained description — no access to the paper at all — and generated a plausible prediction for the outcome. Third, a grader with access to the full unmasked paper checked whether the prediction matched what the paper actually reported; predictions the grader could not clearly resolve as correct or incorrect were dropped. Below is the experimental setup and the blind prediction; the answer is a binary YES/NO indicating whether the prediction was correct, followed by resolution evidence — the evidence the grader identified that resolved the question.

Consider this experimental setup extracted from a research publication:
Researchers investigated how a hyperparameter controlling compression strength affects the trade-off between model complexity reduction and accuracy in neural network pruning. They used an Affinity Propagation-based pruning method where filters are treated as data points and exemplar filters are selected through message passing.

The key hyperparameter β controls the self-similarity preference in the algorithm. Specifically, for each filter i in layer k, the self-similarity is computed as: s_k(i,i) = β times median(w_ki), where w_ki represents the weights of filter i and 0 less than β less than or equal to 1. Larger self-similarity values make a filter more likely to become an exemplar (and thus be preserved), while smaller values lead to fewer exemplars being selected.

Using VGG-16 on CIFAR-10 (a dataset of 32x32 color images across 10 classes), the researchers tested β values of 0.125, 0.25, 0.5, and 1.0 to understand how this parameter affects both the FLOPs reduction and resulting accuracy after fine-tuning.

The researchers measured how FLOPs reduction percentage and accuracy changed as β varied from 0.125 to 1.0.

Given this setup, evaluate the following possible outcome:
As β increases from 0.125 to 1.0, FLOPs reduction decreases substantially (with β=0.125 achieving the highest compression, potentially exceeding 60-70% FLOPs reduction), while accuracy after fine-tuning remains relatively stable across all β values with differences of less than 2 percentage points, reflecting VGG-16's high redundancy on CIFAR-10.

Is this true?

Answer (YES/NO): NO